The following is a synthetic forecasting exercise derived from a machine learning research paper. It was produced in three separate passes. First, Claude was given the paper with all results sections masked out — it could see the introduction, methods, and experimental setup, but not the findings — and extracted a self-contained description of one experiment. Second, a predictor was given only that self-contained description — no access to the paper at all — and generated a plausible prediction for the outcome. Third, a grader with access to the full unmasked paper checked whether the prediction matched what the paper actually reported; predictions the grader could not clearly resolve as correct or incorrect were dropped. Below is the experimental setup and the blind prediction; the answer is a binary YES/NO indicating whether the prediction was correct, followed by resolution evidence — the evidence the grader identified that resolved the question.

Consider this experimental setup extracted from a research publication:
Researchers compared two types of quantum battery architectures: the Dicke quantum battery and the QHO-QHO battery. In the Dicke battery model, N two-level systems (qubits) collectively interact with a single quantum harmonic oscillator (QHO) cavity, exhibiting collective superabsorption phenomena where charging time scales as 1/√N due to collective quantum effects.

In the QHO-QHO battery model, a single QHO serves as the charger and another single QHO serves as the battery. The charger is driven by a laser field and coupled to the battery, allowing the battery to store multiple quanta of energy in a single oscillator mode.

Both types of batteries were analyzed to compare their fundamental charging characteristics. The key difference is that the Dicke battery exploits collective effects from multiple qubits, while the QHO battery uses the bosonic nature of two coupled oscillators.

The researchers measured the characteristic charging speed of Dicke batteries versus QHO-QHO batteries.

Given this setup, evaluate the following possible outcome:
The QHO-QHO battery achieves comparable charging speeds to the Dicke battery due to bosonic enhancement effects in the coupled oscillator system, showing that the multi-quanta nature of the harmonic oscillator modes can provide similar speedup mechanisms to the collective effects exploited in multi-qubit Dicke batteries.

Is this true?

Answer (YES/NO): NO